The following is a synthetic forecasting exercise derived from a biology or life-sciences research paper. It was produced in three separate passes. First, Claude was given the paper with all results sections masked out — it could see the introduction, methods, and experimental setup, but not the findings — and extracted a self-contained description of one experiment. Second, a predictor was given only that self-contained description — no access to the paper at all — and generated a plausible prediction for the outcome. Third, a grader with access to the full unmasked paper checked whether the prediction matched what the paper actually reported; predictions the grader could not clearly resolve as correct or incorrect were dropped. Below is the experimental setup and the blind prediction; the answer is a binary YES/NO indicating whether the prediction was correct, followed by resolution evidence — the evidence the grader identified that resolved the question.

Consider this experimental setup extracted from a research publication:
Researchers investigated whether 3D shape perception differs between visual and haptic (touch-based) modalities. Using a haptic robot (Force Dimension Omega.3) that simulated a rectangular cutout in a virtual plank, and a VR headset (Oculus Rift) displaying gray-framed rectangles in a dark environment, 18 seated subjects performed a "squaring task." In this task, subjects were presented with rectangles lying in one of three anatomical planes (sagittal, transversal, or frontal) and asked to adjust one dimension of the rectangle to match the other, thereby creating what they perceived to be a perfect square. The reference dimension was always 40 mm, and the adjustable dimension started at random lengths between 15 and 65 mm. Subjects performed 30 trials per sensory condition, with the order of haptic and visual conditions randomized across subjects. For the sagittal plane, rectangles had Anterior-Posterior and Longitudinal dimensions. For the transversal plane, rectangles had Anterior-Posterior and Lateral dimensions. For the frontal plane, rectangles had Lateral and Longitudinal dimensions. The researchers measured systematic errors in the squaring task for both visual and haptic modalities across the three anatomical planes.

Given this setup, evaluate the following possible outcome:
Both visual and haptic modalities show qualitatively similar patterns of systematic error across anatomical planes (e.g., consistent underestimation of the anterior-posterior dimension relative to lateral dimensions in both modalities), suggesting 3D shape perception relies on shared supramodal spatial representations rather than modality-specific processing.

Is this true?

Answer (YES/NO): NO